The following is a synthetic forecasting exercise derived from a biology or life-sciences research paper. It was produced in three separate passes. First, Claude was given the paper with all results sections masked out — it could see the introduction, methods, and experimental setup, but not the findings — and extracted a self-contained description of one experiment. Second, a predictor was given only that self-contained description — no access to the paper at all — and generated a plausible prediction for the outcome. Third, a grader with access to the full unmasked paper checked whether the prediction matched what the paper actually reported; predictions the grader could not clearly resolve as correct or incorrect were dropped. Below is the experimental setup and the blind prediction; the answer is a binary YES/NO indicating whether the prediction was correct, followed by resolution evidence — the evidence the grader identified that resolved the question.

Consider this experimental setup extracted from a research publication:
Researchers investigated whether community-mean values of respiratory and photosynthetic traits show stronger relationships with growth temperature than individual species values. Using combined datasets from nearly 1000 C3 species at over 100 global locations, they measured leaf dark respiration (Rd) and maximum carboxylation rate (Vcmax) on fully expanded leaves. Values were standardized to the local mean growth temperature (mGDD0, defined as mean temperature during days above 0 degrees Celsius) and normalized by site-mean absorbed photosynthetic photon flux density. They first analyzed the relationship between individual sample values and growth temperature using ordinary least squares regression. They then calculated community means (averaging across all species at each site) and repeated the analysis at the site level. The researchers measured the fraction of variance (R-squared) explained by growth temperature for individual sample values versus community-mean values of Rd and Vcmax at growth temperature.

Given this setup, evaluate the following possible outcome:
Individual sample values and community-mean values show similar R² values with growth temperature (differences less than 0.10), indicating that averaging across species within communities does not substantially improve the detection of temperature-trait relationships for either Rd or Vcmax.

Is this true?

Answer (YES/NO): NO